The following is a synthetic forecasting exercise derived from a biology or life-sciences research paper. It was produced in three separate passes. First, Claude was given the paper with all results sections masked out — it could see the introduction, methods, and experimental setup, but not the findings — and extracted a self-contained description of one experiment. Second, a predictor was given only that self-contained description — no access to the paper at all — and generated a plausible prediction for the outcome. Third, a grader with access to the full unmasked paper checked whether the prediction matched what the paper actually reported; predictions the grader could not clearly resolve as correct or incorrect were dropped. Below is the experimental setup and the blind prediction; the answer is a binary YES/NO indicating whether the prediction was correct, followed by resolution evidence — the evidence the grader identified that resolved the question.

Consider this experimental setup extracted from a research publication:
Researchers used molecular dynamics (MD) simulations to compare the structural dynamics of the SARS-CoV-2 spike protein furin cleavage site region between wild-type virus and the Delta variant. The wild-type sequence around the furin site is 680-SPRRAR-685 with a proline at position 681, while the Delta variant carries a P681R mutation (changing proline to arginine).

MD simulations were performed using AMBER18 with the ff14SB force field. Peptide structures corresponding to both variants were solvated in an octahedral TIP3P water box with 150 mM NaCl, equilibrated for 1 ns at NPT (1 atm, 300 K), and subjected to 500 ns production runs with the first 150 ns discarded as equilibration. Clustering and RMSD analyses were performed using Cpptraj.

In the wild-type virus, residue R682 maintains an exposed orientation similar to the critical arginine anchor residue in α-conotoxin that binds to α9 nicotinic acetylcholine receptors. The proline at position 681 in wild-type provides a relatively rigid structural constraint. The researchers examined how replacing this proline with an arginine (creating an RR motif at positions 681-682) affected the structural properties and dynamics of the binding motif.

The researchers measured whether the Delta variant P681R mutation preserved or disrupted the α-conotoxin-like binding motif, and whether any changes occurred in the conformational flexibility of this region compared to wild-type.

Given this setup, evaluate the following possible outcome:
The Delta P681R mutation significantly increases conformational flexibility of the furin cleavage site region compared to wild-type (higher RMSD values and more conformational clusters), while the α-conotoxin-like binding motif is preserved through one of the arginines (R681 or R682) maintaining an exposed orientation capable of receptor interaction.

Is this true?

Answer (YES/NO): YES